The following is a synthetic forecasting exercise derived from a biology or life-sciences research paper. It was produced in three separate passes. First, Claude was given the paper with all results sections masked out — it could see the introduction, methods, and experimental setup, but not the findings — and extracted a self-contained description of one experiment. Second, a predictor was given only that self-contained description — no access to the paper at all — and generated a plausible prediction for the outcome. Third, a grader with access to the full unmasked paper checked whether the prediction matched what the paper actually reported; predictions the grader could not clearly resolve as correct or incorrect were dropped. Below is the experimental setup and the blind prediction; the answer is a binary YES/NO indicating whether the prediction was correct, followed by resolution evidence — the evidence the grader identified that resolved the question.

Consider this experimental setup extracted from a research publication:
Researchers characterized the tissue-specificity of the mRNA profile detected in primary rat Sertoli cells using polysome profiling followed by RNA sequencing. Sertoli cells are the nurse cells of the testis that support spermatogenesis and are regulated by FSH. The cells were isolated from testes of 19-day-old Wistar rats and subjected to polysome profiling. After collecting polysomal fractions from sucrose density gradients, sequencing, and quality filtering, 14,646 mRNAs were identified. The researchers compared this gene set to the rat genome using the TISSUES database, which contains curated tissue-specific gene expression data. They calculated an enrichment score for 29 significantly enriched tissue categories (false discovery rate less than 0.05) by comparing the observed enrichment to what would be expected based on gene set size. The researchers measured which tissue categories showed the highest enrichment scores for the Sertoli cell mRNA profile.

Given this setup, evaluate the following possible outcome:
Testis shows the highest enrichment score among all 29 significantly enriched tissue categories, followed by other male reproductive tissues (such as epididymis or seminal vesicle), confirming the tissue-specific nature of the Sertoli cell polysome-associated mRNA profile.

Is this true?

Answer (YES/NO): NO